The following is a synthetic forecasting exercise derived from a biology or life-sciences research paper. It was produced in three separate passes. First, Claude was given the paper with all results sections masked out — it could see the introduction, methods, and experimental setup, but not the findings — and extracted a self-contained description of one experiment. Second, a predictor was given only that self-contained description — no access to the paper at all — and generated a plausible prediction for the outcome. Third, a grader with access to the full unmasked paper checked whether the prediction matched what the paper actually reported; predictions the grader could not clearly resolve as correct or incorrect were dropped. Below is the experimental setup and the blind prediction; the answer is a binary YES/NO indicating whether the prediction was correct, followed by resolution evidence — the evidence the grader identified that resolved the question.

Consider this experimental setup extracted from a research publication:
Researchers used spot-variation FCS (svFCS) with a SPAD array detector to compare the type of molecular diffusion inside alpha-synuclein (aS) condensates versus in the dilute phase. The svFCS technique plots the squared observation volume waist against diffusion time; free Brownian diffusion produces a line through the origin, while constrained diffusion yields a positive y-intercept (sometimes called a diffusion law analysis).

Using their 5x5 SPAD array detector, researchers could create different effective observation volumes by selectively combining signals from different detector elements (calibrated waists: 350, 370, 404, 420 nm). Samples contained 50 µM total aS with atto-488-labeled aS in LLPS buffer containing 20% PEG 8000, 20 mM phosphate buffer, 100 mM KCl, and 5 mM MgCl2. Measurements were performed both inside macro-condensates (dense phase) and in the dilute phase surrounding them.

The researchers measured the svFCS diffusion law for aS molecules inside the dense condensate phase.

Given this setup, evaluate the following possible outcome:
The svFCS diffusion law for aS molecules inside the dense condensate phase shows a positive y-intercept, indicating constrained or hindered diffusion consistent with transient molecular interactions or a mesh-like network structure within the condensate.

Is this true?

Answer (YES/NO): NO